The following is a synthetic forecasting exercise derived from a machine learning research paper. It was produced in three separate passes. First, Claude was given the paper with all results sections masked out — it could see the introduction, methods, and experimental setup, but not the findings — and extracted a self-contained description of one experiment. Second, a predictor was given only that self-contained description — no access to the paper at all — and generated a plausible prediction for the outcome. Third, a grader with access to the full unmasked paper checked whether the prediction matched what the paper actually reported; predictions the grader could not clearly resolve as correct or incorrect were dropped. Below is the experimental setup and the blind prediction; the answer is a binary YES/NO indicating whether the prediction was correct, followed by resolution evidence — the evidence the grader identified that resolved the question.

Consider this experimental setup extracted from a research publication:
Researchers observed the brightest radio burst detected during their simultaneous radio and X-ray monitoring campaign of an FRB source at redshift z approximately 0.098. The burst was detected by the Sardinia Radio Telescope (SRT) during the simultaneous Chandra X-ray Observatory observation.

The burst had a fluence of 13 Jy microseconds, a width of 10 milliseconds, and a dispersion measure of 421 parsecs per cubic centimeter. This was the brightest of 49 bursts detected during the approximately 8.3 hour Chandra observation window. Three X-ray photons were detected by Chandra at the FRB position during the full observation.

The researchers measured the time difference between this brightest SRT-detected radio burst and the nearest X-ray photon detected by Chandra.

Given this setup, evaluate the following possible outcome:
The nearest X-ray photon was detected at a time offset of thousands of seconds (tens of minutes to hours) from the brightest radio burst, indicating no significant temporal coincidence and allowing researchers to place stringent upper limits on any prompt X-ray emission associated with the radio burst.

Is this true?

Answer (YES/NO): NO